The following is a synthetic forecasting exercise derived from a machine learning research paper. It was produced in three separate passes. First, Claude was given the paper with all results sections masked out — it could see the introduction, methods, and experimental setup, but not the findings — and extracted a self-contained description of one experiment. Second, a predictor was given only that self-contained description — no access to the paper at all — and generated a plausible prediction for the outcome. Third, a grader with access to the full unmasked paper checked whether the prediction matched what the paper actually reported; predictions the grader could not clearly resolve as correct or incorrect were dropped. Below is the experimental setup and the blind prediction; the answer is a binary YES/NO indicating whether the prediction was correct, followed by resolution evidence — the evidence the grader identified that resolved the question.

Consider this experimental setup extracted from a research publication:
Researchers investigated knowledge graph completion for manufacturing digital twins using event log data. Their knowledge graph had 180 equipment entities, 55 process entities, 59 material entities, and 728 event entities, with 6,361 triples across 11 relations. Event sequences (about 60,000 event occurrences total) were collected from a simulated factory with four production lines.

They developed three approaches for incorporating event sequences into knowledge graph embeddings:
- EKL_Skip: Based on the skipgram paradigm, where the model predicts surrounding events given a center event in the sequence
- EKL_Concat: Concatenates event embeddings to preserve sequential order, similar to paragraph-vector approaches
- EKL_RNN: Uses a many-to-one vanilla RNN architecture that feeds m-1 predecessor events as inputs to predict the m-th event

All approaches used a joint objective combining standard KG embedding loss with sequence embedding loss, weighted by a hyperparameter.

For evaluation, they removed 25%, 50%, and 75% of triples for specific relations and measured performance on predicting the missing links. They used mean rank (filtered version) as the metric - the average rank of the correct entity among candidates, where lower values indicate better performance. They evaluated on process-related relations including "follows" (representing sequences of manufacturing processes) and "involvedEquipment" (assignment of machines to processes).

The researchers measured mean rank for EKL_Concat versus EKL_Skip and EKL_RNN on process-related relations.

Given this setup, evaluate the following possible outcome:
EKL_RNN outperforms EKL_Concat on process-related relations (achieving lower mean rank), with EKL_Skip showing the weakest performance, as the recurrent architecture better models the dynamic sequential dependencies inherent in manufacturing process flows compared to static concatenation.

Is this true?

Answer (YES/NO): NO